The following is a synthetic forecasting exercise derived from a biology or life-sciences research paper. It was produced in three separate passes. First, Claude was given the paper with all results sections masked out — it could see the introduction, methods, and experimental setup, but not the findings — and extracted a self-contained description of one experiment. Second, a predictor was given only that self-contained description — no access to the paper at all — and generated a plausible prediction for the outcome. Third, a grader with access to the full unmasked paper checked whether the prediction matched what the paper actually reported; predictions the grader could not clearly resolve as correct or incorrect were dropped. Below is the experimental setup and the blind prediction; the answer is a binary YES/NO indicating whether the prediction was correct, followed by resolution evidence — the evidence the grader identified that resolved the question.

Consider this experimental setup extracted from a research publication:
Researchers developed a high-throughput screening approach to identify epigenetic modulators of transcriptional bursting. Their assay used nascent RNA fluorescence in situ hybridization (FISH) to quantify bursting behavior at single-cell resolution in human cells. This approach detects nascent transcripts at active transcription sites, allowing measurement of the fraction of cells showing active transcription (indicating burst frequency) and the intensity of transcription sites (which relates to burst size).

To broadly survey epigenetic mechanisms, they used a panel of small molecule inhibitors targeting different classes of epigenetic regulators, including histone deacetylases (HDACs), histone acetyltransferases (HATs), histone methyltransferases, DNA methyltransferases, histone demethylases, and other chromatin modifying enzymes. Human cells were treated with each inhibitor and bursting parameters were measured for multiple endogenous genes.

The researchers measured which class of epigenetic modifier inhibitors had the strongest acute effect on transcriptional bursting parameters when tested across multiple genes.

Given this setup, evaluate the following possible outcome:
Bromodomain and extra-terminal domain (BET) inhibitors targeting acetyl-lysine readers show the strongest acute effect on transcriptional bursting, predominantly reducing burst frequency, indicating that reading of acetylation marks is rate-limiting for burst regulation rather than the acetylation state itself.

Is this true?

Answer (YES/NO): NO